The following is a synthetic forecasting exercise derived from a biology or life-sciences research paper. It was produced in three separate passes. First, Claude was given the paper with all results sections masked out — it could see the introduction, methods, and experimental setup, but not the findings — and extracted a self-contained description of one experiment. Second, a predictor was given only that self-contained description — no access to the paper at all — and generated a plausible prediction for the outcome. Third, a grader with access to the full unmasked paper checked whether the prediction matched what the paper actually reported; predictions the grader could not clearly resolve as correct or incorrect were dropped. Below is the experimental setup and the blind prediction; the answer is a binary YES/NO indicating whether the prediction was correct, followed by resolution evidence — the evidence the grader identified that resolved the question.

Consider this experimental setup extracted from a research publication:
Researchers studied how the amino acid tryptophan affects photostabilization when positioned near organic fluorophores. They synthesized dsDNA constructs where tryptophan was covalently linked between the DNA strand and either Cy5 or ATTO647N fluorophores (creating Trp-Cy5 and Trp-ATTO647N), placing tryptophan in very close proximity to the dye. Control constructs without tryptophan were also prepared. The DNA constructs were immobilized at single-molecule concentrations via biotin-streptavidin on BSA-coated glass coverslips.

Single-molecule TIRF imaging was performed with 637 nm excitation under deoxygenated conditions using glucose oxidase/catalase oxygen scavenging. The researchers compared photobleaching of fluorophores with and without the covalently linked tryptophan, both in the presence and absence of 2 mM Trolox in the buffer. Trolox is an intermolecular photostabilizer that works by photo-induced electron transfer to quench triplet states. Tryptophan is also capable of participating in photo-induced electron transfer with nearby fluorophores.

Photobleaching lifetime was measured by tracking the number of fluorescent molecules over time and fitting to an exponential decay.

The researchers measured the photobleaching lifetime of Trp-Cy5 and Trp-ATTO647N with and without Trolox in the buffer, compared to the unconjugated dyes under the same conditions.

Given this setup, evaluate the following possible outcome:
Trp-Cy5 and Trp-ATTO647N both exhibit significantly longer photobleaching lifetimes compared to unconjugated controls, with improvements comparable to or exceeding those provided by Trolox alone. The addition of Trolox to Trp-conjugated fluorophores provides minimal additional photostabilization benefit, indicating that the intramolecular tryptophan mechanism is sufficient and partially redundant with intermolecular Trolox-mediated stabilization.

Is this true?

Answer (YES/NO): NO